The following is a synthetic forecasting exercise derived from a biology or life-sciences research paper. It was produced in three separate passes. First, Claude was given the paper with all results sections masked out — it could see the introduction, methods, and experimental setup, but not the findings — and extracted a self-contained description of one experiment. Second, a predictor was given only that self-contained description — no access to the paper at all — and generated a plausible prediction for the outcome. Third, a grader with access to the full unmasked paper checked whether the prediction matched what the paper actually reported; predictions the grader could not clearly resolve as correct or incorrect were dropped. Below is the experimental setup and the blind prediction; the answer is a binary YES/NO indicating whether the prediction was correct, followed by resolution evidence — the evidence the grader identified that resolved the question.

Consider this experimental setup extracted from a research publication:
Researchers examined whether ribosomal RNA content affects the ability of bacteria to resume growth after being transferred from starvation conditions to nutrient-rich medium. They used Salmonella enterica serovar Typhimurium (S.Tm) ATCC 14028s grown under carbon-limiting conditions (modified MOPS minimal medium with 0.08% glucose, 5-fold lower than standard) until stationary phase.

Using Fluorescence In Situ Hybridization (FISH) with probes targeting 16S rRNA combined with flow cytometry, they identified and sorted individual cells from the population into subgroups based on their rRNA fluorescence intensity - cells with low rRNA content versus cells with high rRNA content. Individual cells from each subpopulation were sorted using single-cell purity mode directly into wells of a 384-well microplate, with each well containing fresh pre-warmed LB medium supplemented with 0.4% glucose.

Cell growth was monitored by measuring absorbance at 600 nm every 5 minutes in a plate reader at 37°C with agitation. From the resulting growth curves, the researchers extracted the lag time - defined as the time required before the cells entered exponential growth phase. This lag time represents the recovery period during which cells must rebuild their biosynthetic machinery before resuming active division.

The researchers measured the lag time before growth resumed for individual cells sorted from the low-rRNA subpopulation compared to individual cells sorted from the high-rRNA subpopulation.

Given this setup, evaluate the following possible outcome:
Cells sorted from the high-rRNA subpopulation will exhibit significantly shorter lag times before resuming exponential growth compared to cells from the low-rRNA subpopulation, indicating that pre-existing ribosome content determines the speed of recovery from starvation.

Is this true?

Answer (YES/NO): YES